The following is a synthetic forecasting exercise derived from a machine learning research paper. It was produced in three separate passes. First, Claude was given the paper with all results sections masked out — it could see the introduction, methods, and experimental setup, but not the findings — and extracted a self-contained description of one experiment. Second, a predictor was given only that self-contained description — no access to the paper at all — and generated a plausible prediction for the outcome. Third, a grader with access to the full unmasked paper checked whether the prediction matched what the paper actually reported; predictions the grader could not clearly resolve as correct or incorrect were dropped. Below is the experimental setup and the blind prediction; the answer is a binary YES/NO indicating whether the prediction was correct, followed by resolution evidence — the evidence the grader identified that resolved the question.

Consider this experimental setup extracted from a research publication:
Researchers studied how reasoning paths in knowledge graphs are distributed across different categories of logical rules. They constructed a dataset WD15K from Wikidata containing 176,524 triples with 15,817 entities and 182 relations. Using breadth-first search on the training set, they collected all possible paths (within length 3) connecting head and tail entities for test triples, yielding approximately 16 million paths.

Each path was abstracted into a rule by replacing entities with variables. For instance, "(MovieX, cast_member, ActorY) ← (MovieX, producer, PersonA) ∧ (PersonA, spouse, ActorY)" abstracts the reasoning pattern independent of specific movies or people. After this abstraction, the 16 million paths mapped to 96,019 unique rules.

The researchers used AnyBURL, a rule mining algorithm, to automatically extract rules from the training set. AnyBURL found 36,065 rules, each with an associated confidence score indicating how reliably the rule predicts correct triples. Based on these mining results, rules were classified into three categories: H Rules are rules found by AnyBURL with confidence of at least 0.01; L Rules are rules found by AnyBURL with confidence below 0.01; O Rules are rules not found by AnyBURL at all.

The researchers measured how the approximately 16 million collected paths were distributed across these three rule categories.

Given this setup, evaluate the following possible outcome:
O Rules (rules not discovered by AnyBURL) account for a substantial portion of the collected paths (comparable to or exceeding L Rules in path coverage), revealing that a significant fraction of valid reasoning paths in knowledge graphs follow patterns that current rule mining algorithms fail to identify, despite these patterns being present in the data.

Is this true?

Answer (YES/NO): NO